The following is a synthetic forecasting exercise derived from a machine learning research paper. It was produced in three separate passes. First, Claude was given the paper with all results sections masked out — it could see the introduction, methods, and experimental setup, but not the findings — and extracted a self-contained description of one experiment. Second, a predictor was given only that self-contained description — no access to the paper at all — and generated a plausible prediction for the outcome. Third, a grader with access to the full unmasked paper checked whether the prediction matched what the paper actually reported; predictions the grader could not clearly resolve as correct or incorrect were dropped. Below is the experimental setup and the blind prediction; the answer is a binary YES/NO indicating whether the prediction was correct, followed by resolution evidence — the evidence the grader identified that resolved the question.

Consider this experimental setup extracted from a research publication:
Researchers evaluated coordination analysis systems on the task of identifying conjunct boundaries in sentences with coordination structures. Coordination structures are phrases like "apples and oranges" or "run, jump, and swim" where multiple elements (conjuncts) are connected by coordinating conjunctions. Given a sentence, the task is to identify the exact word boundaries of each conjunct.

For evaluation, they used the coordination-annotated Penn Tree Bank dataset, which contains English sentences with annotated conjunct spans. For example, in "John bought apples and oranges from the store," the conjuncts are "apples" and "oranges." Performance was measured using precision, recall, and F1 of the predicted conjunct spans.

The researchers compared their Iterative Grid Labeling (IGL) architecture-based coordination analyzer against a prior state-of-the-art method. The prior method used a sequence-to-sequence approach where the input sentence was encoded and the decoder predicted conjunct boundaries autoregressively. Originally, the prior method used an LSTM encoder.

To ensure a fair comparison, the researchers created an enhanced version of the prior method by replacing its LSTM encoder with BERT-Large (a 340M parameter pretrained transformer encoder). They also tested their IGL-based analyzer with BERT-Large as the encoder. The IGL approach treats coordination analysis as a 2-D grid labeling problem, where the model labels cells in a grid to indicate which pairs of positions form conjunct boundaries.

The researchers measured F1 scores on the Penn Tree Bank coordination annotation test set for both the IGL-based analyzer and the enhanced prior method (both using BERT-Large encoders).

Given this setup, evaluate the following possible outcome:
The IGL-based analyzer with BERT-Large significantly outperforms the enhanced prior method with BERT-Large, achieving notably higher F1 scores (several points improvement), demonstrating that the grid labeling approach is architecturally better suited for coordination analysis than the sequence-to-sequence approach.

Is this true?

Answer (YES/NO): NO